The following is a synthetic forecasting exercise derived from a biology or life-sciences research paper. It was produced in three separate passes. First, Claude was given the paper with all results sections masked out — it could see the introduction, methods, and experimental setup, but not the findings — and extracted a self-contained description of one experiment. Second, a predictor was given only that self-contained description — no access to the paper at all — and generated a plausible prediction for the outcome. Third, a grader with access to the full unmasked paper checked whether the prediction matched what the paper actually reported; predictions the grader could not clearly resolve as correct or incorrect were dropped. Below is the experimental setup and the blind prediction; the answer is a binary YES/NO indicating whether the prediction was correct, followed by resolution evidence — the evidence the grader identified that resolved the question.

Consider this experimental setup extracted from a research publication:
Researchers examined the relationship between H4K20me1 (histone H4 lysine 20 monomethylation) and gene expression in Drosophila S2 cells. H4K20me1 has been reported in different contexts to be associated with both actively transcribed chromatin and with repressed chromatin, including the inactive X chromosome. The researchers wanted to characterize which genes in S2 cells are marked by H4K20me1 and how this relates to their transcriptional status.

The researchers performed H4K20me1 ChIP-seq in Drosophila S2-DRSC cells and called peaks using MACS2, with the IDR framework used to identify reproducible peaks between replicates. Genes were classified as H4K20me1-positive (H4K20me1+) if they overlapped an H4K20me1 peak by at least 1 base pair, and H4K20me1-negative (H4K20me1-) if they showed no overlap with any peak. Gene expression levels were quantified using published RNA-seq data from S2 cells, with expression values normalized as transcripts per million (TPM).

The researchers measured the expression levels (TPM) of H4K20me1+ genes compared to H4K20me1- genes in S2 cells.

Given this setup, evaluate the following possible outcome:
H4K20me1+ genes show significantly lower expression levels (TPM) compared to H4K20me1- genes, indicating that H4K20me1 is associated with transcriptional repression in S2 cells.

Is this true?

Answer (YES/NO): NO